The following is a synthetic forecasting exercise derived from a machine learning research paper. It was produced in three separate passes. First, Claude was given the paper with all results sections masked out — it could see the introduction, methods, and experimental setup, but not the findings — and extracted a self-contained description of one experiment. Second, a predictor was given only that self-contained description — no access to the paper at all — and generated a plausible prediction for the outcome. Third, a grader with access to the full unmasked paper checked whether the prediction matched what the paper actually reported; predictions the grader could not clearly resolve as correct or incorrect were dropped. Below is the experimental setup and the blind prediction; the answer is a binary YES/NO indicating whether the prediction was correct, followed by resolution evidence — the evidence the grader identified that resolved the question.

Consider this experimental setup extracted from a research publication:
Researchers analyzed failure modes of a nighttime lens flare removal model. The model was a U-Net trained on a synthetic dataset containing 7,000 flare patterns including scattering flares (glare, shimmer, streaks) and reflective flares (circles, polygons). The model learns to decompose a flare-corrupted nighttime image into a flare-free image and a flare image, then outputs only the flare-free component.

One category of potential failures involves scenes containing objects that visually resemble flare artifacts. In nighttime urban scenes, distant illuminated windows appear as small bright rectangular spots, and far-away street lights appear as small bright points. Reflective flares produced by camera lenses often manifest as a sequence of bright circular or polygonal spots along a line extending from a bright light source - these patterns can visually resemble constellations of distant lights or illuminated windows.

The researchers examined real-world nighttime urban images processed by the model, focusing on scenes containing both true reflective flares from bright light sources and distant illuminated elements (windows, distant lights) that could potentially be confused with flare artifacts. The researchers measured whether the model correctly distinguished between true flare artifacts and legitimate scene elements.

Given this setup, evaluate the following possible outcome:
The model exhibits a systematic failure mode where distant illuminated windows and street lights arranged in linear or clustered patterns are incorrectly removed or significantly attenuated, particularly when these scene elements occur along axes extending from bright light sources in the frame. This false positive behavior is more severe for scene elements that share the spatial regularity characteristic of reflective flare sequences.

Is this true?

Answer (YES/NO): NO